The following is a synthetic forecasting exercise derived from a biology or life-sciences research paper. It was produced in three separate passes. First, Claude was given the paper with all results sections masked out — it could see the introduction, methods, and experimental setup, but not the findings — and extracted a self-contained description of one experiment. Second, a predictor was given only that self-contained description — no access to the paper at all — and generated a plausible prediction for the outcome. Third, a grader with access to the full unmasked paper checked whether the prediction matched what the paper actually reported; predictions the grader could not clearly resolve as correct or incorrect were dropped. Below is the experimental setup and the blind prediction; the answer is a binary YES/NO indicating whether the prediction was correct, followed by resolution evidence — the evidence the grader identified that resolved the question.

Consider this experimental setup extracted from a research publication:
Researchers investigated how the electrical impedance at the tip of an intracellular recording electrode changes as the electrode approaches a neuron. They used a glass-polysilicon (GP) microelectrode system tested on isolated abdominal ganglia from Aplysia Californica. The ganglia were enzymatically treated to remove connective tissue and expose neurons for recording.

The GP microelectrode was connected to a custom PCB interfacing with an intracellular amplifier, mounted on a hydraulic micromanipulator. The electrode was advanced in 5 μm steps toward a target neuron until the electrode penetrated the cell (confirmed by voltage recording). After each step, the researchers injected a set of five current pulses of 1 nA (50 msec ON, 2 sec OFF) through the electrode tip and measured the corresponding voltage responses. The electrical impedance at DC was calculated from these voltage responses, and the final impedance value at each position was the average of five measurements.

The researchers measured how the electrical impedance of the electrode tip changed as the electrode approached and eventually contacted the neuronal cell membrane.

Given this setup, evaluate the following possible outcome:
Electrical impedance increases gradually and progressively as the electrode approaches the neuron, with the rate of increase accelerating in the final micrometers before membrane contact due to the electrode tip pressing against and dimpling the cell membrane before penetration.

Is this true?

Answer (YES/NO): NO